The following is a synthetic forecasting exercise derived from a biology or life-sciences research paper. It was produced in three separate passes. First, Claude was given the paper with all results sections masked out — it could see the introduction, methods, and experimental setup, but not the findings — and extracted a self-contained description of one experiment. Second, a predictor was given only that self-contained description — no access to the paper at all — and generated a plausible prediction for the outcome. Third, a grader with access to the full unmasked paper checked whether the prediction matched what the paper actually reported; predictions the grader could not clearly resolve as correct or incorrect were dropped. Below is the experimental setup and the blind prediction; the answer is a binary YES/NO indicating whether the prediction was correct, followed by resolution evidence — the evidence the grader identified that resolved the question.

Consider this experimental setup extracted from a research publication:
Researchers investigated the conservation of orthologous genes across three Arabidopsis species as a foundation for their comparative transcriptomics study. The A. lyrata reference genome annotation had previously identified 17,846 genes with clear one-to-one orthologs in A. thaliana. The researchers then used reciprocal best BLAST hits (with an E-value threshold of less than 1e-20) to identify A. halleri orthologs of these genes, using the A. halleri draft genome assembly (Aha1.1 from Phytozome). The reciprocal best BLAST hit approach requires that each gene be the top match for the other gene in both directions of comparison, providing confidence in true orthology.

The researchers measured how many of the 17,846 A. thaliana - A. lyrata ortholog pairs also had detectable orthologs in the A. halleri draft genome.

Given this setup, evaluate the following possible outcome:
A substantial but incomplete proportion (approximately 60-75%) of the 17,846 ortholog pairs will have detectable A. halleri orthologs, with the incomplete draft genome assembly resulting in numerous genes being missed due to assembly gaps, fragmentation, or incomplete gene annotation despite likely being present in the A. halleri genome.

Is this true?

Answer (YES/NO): NO